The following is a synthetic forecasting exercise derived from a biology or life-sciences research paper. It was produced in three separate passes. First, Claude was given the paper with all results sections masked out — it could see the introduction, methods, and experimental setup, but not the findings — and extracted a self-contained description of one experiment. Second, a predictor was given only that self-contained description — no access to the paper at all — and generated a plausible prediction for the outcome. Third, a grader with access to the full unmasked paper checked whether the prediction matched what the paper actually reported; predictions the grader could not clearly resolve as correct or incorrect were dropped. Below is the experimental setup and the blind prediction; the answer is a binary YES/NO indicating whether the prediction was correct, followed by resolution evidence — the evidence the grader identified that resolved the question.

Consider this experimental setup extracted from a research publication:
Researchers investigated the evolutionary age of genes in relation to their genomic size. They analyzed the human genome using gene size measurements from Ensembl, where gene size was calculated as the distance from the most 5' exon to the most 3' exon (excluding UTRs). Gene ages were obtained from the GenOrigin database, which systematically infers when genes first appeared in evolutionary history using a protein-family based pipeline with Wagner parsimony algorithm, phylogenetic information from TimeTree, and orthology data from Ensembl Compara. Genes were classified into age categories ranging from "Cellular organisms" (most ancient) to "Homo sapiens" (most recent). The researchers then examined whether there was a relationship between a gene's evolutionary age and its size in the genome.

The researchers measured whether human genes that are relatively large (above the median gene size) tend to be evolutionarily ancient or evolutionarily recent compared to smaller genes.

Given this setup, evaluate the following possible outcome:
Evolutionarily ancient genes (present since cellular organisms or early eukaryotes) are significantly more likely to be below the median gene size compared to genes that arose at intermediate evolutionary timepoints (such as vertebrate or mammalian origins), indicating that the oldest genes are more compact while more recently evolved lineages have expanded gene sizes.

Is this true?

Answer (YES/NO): NO